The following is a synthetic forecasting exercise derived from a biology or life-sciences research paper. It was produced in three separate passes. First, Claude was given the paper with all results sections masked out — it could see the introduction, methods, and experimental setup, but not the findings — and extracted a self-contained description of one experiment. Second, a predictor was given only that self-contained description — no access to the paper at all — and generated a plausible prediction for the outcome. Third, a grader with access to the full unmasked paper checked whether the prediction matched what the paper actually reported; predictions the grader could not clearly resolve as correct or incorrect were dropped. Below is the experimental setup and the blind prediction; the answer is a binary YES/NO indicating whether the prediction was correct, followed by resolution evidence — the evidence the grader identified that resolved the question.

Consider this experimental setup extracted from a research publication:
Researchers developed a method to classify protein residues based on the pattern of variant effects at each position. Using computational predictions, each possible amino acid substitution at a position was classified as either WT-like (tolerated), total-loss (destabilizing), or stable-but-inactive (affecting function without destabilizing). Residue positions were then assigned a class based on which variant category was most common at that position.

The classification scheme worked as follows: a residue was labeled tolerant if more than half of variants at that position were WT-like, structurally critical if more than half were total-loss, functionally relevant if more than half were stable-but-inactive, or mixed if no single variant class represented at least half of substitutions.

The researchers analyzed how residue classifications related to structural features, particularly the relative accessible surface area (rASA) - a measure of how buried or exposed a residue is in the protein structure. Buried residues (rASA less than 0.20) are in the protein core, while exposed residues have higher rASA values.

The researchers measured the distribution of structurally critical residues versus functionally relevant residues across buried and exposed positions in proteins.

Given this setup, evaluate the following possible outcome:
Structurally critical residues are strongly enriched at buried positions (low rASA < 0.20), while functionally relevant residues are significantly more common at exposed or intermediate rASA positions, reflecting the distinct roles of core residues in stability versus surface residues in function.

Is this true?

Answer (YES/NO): YES